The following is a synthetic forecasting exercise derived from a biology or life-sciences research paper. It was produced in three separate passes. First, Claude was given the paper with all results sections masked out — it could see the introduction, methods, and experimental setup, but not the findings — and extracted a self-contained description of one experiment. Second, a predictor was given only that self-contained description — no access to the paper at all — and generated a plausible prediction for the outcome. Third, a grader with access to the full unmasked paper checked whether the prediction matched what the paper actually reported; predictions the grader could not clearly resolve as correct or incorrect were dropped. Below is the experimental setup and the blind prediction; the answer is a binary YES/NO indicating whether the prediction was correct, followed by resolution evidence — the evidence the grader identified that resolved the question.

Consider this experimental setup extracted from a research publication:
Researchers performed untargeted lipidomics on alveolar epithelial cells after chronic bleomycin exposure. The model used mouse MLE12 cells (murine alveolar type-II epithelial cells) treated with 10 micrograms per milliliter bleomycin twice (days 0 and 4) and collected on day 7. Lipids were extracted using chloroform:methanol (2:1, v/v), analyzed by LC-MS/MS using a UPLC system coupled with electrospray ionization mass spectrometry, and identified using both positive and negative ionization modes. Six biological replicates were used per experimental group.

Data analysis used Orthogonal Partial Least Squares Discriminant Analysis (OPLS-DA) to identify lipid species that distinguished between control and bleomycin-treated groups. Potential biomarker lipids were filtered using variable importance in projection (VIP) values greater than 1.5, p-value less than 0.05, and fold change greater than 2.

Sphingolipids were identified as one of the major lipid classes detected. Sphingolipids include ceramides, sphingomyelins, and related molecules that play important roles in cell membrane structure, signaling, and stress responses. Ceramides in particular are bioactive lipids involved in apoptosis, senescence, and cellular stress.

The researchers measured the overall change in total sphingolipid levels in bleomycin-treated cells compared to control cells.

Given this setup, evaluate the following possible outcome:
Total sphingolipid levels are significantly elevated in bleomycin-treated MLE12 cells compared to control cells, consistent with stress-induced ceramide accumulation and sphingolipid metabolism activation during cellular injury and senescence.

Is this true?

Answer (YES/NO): YES